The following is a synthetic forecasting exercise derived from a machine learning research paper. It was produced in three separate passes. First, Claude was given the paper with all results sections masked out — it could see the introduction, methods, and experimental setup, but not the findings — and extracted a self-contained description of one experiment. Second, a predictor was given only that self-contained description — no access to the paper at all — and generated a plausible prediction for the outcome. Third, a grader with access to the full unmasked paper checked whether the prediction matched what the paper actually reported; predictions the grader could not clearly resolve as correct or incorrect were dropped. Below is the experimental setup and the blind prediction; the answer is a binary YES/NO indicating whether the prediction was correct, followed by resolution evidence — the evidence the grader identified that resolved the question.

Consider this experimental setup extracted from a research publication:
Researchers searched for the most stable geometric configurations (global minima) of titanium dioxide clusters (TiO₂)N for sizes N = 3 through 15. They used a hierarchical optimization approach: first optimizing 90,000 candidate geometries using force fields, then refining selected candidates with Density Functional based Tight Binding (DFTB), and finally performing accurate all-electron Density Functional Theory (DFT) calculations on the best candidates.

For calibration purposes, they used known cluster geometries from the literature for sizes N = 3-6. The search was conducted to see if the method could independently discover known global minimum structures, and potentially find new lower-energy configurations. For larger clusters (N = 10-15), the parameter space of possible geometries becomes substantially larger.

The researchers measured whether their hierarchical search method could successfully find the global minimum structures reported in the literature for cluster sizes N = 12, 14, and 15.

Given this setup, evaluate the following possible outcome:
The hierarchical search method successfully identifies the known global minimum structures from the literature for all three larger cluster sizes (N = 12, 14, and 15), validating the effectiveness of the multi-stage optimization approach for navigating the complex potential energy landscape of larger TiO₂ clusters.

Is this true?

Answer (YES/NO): NO